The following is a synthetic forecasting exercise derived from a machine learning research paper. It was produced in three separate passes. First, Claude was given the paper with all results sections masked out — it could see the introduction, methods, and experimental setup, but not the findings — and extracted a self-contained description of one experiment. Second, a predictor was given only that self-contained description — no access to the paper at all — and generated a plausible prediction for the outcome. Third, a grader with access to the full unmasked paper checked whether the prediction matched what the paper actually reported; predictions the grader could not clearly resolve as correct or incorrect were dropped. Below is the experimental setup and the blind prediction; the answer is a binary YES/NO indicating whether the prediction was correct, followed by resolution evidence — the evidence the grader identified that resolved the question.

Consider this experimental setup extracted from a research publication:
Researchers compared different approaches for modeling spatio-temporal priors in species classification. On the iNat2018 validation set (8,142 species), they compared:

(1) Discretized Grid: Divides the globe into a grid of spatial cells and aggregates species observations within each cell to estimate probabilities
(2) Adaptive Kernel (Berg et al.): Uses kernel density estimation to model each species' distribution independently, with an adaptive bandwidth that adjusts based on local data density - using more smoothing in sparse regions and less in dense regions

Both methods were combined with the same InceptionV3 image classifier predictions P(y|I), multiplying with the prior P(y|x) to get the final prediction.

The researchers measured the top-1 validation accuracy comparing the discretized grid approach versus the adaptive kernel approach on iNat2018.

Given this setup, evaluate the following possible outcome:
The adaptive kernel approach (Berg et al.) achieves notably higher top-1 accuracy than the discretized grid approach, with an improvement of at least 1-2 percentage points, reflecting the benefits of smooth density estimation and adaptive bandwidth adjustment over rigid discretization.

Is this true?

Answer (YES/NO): NO